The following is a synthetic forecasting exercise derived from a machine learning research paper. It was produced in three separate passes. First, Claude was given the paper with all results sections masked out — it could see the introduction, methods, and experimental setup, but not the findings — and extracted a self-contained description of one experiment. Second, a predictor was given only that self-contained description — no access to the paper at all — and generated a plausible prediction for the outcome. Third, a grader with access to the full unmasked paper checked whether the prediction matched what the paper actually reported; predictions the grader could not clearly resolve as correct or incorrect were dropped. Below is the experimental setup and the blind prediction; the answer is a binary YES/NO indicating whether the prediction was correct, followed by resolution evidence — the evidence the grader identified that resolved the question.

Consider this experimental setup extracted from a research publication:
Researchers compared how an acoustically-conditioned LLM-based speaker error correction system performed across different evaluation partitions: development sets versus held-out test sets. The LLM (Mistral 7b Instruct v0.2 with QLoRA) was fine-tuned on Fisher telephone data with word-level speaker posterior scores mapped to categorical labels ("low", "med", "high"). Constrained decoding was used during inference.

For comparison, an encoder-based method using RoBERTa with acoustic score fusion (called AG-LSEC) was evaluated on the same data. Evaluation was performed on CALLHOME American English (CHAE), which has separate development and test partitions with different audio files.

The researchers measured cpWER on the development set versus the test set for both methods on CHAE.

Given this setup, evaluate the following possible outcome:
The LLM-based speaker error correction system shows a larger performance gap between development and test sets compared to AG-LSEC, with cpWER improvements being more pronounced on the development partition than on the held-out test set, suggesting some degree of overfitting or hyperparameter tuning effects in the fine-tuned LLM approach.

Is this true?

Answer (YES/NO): YES